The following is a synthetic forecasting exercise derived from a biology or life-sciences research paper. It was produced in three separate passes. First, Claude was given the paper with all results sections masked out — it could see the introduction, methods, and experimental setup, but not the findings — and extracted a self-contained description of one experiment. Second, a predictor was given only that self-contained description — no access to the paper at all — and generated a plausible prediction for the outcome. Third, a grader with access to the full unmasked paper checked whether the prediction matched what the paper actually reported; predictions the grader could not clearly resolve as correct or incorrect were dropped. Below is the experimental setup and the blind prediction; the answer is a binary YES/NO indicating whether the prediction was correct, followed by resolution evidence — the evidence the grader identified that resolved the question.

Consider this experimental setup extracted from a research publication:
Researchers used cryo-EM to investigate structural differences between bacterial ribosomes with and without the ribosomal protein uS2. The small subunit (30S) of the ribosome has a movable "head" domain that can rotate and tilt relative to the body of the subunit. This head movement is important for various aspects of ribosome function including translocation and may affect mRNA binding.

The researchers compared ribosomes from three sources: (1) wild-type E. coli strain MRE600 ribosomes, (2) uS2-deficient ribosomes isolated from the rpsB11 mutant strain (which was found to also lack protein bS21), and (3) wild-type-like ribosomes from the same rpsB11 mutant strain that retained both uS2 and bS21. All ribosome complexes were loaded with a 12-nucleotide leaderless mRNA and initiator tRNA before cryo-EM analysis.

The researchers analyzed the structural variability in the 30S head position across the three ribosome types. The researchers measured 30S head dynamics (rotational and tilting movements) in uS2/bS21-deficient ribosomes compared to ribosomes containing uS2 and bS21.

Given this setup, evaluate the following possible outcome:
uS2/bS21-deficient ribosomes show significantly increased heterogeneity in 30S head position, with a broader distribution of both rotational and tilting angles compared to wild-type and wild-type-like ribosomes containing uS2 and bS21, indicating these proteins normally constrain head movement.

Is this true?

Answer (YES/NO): YES